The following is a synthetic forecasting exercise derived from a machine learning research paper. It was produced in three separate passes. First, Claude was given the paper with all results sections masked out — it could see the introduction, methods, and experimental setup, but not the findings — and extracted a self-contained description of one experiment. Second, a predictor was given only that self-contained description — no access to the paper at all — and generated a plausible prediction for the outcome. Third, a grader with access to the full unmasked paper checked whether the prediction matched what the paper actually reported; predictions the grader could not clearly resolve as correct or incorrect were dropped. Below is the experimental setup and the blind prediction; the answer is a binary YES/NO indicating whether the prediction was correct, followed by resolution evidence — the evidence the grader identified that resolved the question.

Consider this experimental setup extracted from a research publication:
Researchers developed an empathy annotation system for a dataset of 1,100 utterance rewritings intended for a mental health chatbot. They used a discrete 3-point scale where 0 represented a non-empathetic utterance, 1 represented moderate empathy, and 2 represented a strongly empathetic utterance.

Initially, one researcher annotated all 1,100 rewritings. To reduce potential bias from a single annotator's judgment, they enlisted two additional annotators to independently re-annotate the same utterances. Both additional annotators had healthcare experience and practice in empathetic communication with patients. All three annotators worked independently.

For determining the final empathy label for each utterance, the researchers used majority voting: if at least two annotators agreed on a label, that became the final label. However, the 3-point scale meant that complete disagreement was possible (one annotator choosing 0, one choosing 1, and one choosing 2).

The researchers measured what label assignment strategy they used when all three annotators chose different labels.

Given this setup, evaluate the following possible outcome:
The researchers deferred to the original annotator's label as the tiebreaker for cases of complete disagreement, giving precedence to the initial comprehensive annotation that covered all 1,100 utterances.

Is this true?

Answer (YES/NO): NO